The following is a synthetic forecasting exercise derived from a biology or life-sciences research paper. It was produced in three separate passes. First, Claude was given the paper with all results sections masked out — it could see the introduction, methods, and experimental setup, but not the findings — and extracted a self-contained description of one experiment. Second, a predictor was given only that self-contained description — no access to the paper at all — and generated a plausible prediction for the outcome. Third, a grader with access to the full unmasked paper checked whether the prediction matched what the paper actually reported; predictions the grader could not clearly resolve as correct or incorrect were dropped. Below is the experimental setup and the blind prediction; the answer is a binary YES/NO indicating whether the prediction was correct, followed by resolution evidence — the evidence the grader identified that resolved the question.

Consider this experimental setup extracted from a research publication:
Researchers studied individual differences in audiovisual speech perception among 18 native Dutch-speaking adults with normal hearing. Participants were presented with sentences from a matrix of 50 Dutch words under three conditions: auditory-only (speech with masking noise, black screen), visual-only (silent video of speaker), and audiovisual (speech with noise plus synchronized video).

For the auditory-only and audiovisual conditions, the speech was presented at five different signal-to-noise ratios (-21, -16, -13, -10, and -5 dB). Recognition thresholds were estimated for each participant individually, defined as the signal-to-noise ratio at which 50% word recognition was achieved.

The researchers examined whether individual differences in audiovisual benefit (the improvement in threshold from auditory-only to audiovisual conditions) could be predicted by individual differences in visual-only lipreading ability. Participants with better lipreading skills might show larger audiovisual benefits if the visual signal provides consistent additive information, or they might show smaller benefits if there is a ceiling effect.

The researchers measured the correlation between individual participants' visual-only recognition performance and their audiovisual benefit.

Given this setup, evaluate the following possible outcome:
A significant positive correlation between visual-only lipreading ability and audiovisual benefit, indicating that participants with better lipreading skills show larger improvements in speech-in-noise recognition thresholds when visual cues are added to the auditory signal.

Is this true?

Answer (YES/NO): NO